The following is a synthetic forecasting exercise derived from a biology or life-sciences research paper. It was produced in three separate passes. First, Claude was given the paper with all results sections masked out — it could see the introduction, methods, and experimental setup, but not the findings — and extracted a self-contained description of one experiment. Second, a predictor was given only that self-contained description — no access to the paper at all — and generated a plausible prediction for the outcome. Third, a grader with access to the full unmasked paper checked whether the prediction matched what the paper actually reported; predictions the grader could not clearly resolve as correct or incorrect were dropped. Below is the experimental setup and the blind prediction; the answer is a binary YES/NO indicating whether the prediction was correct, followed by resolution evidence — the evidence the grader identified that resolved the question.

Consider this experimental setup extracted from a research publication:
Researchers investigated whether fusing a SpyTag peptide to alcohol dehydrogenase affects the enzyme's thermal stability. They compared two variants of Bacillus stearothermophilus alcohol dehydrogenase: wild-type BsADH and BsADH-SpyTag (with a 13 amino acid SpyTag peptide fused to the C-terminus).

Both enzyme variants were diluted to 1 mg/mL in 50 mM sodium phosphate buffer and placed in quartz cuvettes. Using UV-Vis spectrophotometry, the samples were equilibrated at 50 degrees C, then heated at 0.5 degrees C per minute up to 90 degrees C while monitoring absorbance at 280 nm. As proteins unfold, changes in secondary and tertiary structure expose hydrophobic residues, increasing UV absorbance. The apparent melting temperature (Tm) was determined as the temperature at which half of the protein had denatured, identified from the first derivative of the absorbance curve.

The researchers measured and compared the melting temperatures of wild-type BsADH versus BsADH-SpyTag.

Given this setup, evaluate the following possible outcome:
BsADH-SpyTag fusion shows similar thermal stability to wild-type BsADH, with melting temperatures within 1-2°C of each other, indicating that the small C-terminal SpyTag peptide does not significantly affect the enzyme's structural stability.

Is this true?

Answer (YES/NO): NO